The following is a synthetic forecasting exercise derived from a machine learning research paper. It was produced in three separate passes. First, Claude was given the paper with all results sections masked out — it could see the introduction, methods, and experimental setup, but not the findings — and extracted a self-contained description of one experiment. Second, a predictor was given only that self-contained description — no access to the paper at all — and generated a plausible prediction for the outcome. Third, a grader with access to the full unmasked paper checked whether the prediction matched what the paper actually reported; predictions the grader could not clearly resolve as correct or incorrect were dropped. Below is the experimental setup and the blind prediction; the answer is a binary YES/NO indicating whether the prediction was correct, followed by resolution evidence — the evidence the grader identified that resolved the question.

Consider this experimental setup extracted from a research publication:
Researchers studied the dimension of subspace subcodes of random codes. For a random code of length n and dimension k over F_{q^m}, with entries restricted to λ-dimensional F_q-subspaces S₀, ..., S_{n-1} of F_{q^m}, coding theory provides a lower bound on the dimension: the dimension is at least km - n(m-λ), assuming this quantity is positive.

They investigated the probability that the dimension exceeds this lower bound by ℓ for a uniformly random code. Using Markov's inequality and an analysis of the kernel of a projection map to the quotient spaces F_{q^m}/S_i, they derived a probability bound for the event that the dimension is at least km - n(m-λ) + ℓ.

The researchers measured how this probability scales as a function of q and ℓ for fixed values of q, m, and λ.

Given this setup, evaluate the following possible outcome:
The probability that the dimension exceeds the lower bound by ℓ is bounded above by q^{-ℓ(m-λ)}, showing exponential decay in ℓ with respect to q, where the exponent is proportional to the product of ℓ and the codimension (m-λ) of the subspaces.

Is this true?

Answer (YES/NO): NO